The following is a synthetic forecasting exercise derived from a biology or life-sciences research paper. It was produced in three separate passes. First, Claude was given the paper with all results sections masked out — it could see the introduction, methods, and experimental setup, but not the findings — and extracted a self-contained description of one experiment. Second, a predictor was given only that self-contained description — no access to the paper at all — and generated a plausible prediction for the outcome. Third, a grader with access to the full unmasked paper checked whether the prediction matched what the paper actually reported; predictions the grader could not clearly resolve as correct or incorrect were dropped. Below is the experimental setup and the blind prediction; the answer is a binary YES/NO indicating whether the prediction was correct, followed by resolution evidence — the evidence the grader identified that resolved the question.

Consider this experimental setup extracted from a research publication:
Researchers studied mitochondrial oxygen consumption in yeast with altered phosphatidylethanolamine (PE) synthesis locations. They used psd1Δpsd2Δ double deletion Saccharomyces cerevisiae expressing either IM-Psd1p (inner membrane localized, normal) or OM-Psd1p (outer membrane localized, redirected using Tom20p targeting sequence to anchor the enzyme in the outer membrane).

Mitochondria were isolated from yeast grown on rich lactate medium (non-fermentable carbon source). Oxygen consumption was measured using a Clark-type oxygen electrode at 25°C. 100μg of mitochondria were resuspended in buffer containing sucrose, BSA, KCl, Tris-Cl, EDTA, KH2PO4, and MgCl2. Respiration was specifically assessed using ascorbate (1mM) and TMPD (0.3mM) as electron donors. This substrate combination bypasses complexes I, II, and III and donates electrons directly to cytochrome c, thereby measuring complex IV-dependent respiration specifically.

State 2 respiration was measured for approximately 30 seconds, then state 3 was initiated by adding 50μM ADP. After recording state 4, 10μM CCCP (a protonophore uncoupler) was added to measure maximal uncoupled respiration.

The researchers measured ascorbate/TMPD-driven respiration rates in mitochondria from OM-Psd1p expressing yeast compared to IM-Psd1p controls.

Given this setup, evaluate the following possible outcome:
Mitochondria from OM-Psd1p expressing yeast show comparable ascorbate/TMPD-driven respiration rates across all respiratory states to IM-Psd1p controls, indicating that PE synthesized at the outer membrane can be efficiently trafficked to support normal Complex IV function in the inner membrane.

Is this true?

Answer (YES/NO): NO